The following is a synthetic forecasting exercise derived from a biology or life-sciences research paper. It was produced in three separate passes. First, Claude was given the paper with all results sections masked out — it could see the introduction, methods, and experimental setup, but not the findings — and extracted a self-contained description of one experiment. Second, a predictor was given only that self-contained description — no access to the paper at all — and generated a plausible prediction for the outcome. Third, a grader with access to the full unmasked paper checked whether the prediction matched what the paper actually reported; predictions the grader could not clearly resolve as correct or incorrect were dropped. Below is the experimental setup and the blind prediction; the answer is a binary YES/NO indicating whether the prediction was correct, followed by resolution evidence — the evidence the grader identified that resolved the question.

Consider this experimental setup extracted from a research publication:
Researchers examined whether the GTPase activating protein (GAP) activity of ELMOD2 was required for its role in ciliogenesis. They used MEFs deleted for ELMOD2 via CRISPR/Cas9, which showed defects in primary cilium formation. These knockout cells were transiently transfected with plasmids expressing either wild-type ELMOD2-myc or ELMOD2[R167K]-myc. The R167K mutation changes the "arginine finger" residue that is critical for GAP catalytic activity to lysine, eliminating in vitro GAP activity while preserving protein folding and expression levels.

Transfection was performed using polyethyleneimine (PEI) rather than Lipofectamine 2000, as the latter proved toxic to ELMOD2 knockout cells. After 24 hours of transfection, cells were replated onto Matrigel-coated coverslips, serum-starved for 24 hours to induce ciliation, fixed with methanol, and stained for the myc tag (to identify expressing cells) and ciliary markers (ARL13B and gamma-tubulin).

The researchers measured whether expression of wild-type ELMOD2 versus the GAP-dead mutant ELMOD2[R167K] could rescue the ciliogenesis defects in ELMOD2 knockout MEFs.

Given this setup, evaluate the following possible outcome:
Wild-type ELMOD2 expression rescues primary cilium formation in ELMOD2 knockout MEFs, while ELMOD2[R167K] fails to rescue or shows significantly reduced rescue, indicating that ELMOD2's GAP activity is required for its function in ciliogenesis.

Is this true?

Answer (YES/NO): NO